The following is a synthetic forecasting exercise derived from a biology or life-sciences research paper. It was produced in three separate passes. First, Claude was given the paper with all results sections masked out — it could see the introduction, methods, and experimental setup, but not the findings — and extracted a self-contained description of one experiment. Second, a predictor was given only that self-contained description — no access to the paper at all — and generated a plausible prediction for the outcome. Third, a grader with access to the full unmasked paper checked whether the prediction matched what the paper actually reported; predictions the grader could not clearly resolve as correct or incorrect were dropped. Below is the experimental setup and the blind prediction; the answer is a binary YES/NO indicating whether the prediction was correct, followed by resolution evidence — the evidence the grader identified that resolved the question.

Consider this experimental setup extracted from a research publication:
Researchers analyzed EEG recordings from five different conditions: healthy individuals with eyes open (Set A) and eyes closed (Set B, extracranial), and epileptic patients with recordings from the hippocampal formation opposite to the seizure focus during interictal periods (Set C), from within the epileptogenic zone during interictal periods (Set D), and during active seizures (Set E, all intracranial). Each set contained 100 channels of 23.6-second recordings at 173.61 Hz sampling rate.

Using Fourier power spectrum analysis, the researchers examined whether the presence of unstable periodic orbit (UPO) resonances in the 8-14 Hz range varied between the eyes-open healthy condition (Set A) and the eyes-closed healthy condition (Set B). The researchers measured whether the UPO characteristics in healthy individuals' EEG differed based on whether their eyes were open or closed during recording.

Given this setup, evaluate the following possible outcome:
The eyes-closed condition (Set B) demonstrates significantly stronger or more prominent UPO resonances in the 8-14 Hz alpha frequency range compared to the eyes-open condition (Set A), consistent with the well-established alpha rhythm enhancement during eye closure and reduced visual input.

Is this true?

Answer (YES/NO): NO